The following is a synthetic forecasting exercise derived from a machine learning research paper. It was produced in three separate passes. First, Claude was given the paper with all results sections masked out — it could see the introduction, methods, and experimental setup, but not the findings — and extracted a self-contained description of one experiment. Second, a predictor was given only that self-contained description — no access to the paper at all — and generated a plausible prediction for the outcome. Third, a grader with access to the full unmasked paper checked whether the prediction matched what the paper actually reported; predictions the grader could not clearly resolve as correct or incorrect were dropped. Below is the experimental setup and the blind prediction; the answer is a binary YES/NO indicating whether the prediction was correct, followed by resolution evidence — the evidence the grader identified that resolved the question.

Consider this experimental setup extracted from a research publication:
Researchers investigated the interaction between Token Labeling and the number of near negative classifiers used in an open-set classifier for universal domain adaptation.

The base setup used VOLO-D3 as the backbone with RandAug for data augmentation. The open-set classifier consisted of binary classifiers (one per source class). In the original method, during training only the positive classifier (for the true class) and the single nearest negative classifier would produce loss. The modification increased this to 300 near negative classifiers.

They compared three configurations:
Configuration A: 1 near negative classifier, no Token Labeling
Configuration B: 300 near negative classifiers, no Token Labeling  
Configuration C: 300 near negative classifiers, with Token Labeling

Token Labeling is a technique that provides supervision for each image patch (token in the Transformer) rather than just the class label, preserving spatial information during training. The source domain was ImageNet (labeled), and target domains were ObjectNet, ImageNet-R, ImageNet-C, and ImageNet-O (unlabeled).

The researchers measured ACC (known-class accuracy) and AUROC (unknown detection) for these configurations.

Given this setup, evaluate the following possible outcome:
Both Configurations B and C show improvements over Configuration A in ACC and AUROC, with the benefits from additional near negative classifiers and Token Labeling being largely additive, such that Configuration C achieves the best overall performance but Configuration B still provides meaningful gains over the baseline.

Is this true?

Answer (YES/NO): NO